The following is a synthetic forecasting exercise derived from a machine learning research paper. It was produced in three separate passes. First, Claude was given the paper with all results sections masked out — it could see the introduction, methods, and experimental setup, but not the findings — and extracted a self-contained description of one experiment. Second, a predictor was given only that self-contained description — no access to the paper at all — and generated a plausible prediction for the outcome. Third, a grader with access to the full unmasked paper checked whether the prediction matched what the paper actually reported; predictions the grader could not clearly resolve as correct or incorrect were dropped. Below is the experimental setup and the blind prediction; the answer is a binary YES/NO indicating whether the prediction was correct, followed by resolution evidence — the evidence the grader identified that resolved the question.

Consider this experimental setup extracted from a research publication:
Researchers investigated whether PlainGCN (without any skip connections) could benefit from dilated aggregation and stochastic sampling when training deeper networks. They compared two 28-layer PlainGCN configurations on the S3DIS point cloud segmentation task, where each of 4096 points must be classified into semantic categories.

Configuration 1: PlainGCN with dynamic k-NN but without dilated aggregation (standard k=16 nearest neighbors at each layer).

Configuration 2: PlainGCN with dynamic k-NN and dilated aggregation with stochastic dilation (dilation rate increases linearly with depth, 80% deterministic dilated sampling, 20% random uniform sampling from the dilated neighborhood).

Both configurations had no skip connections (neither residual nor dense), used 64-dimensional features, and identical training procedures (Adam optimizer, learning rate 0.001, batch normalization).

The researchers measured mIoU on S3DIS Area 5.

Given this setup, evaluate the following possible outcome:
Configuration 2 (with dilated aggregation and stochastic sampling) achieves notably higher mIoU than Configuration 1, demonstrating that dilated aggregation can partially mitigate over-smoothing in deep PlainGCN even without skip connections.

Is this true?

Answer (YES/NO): NO